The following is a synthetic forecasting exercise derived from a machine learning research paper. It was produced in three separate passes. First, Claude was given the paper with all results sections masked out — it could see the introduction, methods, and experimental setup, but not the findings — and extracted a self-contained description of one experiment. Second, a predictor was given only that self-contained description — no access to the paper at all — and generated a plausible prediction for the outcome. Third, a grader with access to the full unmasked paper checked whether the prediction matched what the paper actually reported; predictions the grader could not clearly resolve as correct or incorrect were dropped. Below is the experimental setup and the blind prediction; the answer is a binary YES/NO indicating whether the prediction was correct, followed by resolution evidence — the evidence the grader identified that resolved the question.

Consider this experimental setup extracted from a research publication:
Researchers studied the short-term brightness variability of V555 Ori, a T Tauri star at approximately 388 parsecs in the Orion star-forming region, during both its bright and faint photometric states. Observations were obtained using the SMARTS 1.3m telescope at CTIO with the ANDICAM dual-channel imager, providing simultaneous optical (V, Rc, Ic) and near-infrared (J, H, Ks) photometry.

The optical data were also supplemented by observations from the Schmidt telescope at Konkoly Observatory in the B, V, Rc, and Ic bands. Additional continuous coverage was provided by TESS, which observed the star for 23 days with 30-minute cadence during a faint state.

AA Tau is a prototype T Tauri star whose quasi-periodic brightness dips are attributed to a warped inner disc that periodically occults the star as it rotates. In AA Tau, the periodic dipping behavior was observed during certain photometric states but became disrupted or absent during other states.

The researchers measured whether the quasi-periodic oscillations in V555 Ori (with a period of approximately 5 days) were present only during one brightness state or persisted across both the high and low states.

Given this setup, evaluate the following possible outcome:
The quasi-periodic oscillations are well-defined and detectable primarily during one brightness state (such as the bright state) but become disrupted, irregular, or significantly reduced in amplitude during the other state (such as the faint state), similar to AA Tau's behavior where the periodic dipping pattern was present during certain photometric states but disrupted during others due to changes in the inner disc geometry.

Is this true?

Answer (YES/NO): NO